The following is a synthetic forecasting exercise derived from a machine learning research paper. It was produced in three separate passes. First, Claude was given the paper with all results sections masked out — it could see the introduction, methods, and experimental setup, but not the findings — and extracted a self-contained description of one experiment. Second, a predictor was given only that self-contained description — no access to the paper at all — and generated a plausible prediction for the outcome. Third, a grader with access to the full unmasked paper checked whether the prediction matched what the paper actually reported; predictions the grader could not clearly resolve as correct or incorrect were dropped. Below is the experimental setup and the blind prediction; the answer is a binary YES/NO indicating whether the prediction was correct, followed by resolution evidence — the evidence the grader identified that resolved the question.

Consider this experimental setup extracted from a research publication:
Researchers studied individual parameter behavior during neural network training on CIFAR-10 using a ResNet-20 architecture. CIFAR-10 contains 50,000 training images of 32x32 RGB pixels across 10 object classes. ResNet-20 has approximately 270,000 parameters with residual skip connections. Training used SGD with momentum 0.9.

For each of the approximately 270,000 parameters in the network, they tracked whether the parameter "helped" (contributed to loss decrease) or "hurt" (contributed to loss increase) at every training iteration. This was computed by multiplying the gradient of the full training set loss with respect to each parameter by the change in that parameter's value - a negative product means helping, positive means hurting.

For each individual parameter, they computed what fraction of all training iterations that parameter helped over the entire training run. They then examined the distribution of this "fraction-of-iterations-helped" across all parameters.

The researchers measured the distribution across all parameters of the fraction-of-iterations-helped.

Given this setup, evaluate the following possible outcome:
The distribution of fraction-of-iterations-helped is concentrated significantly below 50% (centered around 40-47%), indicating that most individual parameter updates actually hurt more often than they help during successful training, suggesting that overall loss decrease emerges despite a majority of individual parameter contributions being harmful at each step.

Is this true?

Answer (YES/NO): NO